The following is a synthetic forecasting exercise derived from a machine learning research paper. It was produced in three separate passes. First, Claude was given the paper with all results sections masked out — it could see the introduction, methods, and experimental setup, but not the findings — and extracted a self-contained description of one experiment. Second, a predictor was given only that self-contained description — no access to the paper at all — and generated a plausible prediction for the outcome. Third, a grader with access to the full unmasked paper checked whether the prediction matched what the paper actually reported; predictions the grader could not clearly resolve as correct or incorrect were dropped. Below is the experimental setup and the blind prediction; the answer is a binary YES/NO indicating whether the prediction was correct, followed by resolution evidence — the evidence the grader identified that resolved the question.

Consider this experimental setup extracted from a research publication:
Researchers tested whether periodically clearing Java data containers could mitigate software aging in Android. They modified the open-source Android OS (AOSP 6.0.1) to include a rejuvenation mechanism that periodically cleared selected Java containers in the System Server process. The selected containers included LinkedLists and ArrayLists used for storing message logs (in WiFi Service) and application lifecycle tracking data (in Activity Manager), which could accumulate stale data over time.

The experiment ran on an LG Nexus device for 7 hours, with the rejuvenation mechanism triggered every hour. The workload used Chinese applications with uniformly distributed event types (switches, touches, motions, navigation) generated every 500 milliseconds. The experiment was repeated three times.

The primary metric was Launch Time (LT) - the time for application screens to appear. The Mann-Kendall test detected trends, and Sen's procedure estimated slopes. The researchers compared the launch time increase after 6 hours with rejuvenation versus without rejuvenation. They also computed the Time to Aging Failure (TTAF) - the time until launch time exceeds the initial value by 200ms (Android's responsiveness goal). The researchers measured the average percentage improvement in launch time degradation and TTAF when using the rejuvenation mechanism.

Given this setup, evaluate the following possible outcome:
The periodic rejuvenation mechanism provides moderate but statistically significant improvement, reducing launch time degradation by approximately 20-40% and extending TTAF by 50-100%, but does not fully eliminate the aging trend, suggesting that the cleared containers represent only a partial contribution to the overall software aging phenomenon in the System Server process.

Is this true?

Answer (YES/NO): NO